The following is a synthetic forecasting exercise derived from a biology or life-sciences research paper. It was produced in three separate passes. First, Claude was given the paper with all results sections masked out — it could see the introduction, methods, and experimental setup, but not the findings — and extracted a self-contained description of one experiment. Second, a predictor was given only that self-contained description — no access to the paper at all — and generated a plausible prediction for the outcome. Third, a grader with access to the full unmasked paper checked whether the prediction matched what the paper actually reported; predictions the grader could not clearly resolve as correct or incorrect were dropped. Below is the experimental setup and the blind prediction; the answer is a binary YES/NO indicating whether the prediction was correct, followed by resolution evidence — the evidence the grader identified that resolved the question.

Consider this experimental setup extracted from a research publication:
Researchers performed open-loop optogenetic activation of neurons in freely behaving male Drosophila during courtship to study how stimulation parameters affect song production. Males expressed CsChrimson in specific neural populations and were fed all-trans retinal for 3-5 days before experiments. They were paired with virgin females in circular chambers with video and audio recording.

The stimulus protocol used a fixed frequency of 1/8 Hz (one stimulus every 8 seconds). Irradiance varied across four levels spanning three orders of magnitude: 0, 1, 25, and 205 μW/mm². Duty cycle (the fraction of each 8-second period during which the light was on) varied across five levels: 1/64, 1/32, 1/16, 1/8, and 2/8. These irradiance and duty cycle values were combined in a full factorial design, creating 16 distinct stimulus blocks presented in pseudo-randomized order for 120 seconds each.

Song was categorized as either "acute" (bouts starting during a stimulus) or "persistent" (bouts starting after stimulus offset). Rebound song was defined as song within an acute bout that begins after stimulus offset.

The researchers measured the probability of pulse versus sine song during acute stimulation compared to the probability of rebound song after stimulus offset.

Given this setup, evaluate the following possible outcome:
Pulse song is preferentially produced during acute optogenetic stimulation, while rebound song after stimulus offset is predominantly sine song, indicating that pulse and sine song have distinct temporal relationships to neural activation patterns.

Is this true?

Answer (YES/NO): NO